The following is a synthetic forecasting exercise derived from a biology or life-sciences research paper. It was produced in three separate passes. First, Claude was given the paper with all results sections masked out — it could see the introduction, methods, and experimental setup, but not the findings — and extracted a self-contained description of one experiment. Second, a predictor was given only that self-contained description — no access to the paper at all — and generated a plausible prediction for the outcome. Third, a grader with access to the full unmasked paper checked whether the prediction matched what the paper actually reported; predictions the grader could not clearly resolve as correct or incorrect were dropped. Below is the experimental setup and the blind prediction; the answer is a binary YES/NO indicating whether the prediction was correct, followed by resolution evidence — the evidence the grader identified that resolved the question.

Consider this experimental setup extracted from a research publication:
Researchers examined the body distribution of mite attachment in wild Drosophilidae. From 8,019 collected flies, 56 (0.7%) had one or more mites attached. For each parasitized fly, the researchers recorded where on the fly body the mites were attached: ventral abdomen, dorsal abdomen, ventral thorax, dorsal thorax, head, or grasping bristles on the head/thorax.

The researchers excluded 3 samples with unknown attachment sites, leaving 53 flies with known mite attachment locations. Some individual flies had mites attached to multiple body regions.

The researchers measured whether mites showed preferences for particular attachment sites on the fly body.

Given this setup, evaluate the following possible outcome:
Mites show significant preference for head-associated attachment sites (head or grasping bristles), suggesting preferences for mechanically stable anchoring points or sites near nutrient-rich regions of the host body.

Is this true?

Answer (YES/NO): NO